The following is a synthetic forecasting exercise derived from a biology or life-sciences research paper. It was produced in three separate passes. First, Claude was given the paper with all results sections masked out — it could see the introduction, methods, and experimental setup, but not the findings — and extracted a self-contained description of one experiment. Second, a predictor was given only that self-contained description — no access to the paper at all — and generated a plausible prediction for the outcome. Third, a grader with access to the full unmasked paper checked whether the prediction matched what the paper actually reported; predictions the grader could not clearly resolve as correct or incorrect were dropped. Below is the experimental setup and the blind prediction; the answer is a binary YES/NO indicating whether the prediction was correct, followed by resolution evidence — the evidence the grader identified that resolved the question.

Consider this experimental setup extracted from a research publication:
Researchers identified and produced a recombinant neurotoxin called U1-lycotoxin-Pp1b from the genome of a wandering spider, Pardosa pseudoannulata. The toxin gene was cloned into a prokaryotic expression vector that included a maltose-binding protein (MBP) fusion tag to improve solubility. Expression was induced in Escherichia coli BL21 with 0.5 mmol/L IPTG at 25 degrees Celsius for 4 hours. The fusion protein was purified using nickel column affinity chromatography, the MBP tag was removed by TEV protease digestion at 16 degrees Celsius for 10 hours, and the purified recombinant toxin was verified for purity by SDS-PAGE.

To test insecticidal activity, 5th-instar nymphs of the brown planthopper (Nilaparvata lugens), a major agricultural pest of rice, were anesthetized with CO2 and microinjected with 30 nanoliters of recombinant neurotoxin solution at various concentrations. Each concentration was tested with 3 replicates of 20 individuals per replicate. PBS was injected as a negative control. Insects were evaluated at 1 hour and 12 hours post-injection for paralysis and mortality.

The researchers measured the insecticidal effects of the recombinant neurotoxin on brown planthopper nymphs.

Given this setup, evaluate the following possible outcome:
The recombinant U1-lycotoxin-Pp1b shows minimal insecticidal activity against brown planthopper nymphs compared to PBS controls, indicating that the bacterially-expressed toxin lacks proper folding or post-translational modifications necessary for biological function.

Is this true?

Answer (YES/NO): NO